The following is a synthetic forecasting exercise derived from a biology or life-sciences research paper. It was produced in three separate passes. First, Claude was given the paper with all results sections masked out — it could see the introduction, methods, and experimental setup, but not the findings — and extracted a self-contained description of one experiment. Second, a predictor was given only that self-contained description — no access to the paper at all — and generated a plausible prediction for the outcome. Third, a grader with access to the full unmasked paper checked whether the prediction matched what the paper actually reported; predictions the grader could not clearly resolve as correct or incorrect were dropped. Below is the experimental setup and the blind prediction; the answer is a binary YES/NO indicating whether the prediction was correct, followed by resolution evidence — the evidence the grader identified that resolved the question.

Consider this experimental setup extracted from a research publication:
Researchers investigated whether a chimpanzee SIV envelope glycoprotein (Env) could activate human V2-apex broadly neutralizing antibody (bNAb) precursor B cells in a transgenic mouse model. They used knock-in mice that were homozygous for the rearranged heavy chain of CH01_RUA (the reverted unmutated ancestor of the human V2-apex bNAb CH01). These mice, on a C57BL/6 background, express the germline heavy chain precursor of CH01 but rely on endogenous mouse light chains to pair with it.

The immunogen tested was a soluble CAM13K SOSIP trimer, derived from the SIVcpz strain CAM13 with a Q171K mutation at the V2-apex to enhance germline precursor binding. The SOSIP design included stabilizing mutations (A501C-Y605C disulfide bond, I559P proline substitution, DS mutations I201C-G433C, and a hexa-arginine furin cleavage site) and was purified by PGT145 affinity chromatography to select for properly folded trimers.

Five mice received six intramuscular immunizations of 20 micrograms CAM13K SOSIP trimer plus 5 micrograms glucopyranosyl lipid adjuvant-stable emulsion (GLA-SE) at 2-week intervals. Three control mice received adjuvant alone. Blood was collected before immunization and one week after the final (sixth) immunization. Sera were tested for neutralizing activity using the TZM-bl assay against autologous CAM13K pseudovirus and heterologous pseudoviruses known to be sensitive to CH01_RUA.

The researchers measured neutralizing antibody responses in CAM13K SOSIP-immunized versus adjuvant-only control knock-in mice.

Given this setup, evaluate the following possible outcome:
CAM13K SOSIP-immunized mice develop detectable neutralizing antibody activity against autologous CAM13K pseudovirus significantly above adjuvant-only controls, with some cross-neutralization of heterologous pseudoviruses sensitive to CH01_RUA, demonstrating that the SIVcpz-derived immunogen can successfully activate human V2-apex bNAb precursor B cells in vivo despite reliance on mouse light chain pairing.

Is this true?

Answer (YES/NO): YES